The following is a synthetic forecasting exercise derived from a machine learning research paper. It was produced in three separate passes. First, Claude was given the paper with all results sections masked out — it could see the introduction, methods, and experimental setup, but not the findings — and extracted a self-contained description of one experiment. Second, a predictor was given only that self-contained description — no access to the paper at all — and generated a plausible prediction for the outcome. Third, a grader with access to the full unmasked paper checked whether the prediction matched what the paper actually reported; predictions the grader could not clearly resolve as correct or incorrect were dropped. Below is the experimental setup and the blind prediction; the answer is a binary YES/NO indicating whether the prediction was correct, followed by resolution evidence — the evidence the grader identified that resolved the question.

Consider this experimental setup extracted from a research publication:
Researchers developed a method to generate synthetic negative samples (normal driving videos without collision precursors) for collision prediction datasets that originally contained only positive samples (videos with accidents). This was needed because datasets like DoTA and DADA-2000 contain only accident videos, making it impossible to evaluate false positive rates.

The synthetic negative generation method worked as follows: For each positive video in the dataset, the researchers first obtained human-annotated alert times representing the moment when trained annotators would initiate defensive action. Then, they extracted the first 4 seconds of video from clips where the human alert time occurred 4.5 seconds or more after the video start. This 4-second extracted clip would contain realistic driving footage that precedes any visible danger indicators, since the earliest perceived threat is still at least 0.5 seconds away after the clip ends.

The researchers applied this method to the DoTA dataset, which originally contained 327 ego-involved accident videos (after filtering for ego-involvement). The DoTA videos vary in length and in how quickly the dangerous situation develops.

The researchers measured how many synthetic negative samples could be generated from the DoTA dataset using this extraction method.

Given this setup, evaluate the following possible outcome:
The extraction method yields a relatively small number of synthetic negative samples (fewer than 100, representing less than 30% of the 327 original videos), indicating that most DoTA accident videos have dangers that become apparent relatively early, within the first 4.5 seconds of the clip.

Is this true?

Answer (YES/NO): YES